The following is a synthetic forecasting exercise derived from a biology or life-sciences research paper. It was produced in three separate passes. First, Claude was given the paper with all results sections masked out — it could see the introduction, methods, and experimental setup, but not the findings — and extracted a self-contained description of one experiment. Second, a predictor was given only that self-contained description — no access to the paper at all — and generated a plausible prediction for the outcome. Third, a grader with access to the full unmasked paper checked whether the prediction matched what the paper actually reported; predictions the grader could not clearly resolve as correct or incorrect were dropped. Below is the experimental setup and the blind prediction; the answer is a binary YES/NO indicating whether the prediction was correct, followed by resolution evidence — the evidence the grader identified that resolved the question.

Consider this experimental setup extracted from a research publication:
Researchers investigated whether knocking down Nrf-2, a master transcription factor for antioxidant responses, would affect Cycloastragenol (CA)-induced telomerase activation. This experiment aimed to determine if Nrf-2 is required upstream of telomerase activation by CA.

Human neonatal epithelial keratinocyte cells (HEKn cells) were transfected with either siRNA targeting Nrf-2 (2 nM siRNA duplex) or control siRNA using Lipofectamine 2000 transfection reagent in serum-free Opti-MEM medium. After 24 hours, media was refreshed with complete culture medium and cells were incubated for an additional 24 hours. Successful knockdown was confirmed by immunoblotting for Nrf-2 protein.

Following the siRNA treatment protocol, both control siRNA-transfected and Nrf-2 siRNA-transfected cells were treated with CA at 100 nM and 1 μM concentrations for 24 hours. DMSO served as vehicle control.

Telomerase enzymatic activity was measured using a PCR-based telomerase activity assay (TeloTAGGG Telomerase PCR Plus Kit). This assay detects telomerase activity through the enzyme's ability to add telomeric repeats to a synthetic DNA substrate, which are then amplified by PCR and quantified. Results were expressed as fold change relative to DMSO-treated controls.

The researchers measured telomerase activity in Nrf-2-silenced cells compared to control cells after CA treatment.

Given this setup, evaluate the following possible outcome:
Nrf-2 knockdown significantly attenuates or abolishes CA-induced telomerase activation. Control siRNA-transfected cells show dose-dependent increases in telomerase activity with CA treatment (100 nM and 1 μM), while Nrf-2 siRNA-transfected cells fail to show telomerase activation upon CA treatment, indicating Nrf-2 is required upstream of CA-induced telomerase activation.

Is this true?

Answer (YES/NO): YES